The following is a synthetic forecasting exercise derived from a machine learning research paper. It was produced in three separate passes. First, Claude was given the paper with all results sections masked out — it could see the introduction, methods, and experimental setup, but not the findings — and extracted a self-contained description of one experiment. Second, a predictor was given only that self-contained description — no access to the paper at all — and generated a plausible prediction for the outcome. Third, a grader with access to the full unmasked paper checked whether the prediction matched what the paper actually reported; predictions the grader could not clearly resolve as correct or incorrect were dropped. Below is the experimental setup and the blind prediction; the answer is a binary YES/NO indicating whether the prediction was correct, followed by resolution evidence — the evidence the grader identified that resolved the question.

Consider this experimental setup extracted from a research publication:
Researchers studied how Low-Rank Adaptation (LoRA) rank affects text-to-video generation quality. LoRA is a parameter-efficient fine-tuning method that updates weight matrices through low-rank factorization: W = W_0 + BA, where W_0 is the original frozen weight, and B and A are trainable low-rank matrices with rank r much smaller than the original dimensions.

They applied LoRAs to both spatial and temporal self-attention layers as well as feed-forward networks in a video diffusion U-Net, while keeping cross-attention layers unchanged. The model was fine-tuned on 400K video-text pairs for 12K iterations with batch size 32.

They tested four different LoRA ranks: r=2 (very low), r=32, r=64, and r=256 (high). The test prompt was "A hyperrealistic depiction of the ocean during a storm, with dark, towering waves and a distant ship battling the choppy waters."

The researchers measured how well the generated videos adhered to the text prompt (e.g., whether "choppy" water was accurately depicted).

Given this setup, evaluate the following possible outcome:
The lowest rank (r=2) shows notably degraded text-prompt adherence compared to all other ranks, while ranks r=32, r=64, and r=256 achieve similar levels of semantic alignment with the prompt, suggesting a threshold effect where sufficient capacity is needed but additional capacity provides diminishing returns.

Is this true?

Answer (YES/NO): NO